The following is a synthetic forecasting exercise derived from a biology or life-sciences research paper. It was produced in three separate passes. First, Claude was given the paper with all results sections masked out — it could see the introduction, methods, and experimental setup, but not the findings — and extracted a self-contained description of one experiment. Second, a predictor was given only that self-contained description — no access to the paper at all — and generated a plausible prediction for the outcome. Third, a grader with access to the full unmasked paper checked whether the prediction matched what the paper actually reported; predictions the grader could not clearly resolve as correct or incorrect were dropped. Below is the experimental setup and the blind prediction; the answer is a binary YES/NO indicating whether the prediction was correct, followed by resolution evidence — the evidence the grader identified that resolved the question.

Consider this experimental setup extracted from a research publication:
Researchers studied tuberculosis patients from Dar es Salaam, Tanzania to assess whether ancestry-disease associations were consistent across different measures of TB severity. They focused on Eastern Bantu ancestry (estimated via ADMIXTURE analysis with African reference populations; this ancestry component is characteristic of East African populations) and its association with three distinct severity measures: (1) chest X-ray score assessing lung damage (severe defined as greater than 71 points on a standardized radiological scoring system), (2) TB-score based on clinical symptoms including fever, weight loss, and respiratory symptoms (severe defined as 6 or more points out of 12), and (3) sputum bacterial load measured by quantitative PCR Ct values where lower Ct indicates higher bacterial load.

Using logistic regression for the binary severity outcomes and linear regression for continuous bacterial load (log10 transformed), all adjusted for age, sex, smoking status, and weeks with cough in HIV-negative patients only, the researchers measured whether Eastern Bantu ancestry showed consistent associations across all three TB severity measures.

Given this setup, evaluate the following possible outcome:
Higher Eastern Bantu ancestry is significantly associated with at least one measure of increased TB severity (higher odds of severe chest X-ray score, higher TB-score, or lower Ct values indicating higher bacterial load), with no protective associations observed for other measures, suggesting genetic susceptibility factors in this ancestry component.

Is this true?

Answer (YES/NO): NO